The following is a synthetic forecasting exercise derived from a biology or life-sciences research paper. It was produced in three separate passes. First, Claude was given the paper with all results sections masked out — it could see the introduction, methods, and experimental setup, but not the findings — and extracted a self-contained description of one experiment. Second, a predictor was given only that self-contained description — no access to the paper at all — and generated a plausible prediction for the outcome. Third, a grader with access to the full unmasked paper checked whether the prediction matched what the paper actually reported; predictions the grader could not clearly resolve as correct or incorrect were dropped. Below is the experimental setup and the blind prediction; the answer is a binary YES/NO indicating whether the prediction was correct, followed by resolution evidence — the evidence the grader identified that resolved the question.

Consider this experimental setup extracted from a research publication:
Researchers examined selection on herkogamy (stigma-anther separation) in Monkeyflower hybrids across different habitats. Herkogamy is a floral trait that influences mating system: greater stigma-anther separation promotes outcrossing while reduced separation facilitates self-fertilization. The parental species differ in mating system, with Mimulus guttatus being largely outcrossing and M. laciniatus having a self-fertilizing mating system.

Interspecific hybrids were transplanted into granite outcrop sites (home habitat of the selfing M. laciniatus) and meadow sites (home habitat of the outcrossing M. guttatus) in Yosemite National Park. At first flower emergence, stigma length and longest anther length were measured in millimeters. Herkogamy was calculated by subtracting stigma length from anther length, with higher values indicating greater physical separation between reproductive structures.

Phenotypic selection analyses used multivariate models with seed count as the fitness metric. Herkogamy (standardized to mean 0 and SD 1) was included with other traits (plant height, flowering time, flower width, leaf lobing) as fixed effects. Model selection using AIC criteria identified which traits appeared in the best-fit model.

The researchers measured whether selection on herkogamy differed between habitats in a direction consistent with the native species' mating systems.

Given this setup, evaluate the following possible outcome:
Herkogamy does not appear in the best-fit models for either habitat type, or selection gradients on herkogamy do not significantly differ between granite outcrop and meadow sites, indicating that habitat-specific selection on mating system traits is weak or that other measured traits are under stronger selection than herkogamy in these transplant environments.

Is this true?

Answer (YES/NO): NO